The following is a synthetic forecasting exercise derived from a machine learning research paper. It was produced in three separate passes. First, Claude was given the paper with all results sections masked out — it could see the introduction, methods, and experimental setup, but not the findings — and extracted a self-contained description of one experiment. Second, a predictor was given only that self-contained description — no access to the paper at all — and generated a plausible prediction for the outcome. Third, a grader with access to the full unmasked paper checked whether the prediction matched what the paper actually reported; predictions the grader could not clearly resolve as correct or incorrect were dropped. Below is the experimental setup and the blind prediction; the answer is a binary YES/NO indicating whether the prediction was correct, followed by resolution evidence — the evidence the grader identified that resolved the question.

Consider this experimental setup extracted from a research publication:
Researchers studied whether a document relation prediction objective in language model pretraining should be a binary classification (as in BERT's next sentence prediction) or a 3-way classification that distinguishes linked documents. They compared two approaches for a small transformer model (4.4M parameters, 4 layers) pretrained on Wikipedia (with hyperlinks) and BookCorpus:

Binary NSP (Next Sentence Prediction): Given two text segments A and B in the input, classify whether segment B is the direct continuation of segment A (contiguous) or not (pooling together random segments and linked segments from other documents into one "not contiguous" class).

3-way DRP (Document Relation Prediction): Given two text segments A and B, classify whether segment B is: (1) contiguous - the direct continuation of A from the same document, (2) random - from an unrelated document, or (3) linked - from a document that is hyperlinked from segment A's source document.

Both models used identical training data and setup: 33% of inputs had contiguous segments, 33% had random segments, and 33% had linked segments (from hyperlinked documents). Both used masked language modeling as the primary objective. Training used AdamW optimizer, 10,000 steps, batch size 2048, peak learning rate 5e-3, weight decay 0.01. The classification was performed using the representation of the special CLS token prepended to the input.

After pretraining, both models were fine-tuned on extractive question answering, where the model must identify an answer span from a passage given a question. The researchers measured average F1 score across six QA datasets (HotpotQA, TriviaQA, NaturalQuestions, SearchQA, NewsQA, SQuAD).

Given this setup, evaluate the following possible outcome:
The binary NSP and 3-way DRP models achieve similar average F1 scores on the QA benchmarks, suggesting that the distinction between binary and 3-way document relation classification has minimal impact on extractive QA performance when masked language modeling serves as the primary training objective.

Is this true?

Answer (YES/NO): NO